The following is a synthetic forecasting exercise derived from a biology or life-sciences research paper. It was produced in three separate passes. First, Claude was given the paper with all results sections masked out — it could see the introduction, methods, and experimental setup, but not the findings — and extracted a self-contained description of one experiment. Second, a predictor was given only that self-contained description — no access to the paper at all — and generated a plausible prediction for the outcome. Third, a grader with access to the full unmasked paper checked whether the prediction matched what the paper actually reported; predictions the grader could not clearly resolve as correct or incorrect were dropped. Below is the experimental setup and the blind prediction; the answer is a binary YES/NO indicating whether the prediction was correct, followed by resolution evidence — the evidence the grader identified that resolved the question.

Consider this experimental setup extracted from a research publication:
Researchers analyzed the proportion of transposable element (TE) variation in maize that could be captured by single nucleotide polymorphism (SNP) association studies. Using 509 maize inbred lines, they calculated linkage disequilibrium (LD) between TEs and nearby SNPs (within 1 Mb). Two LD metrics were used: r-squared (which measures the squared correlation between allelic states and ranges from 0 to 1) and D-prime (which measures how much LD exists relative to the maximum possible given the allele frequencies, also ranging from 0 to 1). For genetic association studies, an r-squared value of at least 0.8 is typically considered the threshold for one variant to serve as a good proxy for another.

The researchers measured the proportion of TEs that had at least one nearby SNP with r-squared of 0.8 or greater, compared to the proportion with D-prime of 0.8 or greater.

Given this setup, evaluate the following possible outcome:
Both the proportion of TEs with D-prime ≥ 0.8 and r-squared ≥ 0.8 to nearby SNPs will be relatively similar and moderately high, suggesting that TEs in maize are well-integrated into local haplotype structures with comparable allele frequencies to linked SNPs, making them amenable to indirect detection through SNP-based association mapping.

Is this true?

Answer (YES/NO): NO